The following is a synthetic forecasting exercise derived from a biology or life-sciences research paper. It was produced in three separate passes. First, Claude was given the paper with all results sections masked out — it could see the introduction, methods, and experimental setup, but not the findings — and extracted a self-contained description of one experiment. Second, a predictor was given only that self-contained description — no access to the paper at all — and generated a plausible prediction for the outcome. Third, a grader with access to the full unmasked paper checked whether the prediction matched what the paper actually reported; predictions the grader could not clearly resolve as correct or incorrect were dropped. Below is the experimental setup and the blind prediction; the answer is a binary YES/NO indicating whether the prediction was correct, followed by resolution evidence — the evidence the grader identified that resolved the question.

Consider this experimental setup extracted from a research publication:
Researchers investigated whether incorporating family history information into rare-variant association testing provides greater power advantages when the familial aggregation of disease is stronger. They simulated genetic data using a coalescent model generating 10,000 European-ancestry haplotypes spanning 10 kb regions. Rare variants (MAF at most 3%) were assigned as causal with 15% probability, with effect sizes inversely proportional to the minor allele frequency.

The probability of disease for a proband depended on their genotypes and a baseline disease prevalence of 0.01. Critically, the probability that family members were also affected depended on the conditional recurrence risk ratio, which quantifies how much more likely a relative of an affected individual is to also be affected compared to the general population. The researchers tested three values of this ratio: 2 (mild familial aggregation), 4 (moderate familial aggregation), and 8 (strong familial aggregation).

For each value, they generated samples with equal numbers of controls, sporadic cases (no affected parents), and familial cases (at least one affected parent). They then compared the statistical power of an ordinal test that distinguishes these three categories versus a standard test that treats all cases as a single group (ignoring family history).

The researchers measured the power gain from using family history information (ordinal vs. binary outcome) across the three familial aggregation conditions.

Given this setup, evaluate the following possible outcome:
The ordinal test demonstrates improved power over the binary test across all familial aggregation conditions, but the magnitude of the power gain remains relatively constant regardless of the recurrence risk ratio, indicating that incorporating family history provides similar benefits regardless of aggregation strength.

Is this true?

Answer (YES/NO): NO